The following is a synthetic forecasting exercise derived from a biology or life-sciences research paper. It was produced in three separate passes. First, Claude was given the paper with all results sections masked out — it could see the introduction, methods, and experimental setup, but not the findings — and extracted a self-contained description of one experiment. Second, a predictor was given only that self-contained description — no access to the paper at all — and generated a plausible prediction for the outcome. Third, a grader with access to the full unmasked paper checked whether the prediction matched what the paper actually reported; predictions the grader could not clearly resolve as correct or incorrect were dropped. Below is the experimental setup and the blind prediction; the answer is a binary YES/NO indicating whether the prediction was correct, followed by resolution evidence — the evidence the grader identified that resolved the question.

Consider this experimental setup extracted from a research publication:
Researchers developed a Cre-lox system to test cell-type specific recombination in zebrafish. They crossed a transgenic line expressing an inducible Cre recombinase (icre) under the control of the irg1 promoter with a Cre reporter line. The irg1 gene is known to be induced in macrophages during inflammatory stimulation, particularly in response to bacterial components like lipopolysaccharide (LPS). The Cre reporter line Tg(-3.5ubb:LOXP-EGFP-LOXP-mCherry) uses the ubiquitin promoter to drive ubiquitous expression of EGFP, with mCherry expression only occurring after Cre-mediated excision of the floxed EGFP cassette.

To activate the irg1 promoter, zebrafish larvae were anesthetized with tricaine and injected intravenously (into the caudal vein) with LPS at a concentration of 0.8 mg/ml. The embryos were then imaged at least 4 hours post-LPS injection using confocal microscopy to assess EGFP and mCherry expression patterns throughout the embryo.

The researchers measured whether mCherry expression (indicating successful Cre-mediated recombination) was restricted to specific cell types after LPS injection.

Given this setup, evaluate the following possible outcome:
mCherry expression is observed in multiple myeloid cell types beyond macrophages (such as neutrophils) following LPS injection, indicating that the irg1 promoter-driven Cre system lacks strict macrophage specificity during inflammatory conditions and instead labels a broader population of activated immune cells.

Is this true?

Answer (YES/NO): NO